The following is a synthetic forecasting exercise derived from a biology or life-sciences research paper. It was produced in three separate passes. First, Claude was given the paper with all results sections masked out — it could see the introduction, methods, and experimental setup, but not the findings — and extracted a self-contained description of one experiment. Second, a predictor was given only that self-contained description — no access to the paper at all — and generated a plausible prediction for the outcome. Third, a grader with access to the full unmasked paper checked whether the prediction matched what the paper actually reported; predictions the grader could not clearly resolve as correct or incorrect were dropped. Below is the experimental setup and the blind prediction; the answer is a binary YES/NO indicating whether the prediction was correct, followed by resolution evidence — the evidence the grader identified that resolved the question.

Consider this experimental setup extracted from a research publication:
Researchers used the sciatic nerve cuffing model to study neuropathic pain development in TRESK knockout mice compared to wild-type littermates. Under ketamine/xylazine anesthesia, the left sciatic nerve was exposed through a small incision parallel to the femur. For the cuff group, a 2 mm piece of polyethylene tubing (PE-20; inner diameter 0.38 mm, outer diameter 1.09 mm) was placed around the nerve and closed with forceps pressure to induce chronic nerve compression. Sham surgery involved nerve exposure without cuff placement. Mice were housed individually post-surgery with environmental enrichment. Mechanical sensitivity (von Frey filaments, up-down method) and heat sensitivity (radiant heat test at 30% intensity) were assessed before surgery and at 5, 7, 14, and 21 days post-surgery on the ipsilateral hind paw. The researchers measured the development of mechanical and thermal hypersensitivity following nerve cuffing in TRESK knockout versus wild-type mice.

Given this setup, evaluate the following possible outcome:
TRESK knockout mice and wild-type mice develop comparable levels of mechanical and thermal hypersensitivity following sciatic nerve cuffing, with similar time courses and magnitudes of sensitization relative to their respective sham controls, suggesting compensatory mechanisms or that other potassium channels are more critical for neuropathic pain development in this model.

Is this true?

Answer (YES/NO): YES